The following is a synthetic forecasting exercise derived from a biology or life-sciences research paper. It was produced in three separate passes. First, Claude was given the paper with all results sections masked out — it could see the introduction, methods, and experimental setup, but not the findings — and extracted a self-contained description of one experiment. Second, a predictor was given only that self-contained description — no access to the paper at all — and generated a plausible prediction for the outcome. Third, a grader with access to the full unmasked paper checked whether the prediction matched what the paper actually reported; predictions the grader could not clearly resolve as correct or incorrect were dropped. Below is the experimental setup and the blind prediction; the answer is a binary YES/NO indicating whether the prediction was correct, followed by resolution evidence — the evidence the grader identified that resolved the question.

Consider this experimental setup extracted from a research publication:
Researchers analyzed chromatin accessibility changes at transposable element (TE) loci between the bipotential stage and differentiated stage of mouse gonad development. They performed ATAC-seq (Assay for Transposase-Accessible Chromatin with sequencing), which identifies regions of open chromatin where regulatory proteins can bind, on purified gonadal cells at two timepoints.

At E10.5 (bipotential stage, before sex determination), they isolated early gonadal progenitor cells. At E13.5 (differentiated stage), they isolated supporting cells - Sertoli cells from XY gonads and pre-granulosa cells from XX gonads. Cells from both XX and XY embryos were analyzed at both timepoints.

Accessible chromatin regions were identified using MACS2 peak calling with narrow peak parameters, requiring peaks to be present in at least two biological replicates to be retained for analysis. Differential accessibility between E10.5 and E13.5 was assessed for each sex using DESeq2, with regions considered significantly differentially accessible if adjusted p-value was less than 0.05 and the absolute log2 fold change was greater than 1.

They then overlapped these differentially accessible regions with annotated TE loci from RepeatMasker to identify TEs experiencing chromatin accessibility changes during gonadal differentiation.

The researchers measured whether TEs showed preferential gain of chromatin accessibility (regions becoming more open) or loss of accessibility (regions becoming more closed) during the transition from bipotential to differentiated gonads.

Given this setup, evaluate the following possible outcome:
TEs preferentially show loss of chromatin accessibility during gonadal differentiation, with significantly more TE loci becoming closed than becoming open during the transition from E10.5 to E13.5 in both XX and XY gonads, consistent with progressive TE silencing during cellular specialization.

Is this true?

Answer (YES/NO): NO